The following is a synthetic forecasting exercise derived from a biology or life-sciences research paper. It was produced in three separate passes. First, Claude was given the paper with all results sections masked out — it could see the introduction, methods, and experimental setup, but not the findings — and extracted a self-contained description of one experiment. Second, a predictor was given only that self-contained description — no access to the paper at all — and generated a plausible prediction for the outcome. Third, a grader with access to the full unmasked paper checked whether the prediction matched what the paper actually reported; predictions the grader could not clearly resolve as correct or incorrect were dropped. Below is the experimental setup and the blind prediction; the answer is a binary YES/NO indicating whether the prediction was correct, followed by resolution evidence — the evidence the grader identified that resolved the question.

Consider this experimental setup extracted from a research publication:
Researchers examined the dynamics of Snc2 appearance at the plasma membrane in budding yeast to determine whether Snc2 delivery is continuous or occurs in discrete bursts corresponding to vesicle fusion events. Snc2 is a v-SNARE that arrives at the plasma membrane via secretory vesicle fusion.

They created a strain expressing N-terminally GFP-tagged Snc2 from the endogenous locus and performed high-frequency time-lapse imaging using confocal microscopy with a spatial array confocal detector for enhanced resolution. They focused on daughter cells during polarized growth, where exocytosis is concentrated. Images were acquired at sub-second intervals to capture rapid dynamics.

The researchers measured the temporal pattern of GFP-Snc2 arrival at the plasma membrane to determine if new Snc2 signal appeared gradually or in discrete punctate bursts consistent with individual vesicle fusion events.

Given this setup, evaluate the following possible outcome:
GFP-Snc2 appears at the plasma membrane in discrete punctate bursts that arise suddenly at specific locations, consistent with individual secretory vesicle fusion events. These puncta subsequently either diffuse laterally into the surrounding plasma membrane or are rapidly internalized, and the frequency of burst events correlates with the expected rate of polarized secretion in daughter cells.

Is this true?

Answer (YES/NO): NO